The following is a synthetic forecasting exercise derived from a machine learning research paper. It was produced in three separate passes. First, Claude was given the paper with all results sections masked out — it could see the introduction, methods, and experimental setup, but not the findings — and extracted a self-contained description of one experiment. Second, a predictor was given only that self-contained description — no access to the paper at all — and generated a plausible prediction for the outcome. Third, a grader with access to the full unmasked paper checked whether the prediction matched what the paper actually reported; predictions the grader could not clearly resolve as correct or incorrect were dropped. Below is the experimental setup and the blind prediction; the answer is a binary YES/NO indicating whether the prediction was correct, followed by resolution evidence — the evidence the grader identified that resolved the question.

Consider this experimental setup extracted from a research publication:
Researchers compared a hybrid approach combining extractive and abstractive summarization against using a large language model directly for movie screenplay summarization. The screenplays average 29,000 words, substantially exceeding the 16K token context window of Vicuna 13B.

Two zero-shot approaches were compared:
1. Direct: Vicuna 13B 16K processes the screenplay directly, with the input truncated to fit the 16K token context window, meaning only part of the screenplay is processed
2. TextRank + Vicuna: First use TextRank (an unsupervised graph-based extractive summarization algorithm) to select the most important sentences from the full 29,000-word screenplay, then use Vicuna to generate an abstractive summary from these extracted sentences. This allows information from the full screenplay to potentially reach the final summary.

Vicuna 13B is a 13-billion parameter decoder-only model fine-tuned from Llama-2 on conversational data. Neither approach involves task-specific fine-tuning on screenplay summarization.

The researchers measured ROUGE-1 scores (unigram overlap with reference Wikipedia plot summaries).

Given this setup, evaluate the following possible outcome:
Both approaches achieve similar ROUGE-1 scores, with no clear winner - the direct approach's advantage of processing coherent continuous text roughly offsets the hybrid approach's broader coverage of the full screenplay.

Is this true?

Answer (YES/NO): NO